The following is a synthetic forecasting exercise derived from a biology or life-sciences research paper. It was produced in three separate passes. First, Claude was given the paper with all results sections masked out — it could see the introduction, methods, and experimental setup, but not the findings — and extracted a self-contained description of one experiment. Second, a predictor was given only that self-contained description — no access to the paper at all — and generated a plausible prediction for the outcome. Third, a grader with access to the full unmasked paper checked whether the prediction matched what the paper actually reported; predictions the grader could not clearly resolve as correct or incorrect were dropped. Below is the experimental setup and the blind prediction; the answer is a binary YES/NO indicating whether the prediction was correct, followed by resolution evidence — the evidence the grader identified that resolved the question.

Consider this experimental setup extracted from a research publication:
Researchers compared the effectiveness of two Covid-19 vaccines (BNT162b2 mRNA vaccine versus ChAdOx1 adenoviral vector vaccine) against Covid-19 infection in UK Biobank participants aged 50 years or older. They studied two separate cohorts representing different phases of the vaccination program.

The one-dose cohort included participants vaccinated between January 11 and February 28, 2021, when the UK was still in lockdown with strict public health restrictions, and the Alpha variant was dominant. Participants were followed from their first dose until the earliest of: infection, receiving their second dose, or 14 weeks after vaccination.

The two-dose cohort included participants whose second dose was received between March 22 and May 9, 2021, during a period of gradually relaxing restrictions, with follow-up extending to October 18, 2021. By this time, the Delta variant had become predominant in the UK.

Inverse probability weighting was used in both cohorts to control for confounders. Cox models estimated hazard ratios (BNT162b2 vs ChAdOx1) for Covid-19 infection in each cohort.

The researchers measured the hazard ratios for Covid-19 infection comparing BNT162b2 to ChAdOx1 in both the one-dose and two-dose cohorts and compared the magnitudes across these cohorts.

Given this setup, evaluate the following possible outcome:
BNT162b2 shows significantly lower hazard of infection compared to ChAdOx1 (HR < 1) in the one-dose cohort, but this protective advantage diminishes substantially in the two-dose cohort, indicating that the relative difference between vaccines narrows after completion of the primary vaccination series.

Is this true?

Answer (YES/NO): NO